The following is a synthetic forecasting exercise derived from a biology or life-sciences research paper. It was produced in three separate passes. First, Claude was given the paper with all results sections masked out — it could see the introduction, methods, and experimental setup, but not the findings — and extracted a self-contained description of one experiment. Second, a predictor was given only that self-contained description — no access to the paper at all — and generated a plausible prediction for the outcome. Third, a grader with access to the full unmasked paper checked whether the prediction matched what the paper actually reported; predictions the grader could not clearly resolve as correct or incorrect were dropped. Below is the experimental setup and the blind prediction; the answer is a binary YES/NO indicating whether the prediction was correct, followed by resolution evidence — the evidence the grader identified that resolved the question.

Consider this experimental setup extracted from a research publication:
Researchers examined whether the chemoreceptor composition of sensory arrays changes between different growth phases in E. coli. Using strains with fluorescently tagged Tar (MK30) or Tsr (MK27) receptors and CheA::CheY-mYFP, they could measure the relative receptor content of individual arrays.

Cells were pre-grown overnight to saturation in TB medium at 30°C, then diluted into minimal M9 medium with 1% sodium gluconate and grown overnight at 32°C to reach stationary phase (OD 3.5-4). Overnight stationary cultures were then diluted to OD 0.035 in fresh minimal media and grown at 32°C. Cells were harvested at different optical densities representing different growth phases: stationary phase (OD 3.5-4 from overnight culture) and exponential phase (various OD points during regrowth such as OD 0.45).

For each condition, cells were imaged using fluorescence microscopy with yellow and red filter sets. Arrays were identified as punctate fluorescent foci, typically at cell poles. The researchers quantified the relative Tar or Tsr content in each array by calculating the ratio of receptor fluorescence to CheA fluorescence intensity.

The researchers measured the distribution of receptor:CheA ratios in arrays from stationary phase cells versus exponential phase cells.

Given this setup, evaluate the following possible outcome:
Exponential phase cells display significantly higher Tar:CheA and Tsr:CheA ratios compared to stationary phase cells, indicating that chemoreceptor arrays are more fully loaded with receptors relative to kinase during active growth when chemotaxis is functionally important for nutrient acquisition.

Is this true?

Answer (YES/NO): NO